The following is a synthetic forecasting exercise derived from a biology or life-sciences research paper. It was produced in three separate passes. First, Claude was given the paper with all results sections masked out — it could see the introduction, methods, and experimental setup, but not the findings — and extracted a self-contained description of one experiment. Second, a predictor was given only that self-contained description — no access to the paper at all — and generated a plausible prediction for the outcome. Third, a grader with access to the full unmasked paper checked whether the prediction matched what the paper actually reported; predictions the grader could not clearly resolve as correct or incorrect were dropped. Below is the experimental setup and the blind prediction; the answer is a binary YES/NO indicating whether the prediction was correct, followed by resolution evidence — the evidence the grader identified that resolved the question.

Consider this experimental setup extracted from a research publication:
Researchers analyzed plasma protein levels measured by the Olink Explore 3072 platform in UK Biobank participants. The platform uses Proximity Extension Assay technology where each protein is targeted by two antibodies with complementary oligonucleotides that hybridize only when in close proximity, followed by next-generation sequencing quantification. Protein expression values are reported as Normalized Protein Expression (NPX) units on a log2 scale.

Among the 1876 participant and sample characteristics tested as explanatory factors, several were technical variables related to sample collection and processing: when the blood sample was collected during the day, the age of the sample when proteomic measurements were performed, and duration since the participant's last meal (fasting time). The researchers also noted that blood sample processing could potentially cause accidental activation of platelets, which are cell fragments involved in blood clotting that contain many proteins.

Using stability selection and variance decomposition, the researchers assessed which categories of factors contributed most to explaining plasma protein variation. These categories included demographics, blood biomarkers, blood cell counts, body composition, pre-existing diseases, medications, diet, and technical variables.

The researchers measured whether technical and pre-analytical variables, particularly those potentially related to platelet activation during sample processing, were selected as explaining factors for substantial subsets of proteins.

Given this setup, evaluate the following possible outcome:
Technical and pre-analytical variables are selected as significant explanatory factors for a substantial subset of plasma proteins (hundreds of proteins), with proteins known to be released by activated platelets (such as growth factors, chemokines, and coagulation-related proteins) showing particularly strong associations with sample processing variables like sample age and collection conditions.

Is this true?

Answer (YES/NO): YES